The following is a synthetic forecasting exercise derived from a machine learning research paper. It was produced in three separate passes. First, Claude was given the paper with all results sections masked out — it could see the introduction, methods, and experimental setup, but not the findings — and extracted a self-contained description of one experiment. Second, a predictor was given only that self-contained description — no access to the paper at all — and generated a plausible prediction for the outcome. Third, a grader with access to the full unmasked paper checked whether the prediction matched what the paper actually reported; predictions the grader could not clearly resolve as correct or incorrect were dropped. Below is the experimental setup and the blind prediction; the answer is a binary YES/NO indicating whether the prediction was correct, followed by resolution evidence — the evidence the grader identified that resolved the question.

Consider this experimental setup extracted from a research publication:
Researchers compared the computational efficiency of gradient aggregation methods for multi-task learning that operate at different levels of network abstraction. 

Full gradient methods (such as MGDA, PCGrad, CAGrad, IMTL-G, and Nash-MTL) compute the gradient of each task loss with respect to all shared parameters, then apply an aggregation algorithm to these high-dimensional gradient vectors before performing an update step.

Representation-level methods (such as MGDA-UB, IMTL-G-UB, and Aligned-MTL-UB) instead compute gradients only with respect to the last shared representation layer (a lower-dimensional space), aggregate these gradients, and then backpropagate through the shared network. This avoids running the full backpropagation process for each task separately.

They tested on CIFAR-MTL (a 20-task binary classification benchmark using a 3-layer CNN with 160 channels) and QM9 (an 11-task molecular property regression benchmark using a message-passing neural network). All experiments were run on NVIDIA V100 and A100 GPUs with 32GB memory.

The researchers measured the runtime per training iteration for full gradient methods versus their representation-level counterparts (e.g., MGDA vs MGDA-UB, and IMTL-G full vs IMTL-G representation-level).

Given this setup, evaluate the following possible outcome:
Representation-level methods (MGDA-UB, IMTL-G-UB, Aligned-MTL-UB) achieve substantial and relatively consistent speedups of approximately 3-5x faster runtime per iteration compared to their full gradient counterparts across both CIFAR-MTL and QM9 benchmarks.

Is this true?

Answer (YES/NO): NO